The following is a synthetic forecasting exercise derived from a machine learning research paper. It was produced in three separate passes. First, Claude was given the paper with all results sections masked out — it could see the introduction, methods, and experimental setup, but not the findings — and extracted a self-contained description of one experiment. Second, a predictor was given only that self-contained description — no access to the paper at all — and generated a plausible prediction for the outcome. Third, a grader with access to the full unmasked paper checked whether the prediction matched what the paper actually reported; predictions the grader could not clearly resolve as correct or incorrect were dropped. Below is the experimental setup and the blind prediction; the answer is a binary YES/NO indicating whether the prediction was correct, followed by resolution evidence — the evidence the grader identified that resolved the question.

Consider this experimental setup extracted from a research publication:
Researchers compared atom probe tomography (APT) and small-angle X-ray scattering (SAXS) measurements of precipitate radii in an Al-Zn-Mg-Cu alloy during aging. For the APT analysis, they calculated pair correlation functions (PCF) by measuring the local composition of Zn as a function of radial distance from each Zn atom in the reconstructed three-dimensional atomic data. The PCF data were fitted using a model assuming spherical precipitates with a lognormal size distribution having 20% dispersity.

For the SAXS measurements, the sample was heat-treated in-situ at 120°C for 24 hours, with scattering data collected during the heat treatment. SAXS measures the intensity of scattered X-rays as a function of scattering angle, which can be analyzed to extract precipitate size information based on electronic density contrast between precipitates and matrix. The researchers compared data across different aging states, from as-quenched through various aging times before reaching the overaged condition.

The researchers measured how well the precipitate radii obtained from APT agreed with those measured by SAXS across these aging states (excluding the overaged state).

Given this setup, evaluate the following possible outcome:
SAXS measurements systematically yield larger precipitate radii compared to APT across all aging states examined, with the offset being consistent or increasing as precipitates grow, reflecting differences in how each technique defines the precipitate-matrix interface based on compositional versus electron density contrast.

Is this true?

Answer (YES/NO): NO